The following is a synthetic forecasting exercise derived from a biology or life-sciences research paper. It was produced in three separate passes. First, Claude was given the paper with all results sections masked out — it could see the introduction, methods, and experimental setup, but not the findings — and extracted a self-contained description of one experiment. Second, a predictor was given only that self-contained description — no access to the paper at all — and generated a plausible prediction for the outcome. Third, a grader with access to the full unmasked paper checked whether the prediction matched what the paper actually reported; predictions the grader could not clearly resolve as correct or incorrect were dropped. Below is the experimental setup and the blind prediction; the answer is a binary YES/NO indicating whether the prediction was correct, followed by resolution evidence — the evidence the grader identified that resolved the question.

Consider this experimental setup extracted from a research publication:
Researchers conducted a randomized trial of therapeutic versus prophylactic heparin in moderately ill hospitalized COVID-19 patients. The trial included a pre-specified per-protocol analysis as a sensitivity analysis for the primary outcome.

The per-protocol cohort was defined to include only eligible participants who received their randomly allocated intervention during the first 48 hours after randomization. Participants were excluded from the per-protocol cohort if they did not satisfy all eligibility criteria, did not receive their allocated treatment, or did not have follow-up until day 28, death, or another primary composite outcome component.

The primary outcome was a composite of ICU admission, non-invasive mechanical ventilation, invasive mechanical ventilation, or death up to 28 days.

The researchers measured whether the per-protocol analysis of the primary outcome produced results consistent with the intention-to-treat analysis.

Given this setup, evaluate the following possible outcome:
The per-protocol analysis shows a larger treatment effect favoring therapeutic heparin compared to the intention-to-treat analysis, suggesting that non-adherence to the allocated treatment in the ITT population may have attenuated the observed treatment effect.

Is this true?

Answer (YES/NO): NO